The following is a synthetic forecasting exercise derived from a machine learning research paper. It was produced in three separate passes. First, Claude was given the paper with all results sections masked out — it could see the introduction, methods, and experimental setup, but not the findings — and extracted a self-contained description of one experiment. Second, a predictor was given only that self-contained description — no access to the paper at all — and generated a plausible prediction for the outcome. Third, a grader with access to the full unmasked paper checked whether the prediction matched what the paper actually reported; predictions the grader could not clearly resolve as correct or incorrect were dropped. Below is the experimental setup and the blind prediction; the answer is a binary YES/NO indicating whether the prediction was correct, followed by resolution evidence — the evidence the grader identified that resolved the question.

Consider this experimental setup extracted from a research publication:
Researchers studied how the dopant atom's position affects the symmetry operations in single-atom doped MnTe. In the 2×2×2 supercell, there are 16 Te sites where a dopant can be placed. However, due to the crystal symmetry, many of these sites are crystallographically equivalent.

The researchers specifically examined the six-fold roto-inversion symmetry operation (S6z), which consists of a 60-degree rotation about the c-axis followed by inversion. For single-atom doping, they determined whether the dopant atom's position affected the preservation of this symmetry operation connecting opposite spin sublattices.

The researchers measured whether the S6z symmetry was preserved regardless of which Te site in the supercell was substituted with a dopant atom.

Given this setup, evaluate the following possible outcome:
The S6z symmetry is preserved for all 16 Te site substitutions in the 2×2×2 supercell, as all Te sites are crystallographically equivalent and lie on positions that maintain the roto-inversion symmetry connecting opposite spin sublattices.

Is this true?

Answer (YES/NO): YES